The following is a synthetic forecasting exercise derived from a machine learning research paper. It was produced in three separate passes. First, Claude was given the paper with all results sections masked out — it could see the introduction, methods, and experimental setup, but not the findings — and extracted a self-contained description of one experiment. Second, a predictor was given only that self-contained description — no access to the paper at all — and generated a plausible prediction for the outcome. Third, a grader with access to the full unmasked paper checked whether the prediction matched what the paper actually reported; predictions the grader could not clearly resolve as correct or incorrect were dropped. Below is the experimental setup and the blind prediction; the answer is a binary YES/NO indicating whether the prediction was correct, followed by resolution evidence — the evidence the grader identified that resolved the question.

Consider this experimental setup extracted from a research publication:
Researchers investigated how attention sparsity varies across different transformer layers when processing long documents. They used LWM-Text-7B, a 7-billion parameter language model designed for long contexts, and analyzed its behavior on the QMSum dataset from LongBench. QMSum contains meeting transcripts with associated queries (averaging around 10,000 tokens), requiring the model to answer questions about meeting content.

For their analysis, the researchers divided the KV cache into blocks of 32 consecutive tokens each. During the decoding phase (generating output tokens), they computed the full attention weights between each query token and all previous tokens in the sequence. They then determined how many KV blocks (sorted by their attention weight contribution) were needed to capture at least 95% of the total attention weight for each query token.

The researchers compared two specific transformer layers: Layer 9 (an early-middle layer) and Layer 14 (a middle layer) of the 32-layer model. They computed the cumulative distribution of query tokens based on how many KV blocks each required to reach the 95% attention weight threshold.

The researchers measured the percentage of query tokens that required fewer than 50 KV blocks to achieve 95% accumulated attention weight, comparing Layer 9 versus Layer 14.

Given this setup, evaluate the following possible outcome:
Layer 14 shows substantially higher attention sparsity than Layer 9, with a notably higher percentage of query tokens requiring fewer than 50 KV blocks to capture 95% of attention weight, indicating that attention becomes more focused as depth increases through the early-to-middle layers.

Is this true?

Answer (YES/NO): NO